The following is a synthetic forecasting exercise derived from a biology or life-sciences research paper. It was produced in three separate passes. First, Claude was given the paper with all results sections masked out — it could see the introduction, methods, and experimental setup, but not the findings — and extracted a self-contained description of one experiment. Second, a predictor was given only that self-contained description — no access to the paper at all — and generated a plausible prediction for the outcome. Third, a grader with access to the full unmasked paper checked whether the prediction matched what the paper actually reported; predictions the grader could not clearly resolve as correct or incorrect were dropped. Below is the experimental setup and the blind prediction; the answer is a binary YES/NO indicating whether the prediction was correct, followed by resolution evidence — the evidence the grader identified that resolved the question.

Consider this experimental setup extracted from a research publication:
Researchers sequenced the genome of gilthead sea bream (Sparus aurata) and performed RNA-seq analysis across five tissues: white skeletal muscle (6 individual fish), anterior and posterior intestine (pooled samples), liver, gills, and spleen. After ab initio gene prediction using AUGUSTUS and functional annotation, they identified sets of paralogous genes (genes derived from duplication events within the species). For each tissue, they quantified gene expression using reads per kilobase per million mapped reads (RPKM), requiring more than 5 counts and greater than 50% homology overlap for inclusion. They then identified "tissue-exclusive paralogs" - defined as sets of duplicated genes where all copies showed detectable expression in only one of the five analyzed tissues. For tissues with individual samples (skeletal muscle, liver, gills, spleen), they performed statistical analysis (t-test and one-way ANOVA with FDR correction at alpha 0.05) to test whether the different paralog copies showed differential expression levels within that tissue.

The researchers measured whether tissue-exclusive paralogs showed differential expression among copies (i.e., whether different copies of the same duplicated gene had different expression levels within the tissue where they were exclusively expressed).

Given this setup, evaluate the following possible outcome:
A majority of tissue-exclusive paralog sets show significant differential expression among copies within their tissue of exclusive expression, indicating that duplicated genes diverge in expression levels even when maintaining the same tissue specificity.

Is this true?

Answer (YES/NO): YES